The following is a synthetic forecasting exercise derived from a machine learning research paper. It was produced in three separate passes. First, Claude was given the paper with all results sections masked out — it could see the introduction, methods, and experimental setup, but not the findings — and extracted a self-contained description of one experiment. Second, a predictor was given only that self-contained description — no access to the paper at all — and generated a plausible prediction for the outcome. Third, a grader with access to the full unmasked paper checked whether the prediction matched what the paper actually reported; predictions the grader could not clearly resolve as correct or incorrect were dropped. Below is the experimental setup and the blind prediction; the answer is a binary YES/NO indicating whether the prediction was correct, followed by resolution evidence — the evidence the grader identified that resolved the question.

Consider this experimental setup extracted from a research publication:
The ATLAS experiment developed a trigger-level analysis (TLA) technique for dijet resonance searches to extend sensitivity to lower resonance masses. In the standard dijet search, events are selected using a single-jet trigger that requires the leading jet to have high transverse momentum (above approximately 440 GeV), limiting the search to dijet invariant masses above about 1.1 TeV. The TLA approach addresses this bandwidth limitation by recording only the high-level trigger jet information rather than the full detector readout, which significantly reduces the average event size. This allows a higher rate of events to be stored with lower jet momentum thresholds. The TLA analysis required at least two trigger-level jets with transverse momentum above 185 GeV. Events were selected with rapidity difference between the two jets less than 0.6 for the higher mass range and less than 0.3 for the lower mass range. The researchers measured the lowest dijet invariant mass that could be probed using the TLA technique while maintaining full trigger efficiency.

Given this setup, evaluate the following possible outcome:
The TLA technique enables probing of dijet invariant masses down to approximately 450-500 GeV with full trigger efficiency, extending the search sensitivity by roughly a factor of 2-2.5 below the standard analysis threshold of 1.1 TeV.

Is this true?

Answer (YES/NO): YES